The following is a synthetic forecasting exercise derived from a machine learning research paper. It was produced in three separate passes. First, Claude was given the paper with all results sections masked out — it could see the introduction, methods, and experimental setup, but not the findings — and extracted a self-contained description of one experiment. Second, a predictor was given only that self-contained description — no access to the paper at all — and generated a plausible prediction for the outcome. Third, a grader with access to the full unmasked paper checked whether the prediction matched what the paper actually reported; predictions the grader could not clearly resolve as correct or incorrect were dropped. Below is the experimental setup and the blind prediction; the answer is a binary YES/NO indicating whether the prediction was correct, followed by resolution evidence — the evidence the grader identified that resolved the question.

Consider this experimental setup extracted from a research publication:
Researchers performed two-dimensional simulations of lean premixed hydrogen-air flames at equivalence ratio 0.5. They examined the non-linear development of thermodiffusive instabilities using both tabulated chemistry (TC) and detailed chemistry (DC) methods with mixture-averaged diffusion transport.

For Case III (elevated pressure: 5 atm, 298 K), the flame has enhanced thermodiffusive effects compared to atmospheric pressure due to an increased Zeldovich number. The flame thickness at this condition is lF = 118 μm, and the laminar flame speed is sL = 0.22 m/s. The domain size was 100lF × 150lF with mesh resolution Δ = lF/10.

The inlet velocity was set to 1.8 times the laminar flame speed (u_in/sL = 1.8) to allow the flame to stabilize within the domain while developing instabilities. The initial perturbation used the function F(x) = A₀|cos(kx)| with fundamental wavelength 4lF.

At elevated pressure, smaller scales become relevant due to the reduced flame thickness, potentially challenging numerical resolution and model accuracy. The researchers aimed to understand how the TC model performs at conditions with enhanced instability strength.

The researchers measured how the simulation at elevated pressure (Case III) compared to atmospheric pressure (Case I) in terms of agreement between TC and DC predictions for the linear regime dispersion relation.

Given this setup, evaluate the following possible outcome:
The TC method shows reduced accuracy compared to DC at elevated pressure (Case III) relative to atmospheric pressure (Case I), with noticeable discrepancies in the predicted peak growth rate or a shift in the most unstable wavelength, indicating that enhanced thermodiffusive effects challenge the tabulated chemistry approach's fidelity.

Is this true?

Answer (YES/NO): NO